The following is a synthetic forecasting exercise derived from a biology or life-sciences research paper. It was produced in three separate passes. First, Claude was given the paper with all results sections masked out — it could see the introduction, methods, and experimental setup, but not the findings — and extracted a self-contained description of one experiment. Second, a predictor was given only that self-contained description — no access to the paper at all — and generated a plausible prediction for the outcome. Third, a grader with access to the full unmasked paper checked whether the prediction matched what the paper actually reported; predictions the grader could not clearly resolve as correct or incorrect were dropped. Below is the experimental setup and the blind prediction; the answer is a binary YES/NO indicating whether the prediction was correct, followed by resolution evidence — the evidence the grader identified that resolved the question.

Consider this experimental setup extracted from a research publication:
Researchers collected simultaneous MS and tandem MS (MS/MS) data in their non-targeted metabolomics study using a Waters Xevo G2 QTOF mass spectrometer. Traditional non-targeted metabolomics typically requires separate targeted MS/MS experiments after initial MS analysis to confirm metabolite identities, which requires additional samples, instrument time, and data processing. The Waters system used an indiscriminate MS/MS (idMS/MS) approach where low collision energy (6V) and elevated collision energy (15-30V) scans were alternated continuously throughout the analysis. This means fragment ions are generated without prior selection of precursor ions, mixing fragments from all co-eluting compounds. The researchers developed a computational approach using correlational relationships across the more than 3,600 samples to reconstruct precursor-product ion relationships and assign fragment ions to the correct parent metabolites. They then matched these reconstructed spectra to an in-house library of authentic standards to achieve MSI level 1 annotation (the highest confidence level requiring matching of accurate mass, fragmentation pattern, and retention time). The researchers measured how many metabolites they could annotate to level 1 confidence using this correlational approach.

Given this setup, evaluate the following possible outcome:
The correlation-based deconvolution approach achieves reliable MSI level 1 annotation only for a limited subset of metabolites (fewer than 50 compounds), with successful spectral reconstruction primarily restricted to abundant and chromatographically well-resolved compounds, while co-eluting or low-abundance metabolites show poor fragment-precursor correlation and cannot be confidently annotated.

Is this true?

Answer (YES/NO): NO